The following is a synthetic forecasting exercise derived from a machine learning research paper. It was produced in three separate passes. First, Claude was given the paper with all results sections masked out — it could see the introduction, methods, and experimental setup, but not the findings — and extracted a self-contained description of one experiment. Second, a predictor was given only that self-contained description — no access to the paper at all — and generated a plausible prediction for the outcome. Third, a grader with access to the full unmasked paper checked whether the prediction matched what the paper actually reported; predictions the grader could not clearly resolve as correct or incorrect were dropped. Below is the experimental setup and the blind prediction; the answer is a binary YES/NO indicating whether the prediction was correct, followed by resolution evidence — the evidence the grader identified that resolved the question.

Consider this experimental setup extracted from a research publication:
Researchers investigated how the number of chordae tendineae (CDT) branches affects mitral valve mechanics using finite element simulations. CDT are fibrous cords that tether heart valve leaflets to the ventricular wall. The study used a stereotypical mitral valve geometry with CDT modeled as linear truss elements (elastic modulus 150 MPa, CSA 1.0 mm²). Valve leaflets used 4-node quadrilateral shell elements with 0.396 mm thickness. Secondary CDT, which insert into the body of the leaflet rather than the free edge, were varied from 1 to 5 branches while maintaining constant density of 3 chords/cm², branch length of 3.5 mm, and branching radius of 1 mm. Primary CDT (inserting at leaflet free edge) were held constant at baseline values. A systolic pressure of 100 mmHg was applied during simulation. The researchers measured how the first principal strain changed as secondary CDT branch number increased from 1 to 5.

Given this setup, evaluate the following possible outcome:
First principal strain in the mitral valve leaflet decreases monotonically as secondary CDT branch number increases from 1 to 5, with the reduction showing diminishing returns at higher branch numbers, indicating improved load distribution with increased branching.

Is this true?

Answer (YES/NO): NO